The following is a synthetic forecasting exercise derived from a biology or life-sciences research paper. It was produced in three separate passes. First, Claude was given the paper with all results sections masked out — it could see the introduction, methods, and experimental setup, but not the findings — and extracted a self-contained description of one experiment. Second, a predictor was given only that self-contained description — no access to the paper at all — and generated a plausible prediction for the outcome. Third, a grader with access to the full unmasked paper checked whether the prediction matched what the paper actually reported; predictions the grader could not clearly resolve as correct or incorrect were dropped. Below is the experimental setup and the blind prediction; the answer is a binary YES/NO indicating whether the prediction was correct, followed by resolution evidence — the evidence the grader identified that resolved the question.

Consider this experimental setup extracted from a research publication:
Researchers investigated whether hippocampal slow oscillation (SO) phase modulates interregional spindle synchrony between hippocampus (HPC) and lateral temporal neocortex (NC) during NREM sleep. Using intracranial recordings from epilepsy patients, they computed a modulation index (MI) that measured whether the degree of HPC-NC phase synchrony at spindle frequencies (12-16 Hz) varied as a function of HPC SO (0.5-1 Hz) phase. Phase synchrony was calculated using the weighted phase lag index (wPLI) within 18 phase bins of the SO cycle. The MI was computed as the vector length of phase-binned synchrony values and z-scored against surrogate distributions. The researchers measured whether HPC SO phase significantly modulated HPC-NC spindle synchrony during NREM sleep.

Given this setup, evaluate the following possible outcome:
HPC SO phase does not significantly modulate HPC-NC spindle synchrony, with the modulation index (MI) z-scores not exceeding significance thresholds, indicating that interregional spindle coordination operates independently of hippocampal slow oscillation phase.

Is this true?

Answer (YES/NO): NO